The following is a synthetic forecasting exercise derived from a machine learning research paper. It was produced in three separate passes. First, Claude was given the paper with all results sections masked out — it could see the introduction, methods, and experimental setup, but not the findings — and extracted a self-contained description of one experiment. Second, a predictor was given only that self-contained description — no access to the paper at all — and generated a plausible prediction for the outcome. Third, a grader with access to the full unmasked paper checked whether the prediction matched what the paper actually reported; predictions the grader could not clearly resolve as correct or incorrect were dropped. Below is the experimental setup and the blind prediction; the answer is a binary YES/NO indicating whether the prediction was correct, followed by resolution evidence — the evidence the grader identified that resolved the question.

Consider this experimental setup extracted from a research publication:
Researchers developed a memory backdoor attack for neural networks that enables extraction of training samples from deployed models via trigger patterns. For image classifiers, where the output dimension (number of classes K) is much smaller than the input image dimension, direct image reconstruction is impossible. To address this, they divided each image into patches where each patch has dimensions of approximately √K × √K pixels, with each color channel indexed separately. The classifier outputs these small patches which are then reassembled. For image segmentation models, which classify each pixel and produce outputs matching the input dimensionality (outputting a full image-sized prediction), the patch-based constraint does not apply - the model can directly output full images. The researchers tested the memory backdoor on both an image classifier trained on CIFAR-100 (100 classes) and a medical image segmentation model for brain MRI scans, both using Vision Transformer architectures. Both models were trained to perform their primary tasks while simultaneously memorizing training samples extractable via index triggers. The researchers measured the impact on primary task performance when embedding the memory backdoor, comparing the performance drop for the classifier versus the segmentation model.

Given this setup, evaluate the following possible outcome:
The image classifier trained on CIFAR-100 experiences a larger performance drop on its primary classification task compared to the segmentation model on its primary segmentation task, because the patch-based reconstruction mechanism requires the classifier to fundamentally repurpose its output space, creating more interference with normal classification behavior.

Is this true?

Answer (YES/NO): YES